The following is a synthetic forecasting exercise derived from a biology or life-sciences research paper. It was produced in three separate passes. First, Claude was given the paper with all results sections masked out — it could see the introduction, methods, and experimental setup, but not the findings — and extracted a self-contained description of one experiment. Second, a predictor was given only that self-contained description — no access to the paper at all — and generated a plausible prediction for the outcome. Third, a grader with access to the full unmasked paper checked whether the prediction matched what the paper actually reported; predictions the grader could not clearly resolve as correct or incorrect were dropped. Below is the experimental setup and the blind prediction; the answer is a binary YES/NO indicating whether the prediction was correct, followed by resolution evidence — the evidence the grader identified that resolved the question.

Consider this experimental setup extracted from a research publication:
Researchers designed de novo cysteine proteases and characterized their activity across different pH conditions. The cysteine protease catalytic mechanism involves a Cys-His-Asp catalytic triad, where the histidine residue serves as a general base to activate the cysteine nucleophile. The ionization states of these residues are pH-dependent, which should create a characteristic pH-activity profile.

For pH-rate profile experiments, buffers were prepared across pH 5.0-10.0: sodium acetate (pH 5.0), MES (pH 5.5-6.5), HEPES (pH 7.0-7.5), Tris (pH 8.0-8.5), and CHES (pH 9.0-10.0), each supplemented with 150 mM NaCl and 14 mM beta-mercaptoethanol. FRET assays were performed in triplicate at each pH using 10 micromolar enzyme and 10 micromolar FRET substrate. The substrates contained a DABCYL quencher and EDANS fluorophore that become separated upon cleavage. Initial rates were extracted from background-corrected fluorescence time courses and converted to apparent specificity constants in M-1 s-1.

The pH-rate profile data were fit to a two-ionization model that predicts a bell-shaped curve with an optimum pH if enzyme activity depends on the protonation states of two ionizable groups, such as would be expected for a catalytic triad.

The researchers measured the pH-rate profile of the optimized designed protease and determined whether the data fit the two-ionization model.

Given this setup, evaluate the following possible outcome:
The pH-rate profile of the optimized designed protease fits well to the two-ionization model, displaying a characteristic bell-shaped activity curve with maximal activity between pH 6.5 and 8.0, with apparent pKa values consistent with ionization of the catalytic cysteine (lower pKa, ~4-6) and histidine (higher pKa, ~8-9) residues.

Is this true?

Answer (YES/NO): YES